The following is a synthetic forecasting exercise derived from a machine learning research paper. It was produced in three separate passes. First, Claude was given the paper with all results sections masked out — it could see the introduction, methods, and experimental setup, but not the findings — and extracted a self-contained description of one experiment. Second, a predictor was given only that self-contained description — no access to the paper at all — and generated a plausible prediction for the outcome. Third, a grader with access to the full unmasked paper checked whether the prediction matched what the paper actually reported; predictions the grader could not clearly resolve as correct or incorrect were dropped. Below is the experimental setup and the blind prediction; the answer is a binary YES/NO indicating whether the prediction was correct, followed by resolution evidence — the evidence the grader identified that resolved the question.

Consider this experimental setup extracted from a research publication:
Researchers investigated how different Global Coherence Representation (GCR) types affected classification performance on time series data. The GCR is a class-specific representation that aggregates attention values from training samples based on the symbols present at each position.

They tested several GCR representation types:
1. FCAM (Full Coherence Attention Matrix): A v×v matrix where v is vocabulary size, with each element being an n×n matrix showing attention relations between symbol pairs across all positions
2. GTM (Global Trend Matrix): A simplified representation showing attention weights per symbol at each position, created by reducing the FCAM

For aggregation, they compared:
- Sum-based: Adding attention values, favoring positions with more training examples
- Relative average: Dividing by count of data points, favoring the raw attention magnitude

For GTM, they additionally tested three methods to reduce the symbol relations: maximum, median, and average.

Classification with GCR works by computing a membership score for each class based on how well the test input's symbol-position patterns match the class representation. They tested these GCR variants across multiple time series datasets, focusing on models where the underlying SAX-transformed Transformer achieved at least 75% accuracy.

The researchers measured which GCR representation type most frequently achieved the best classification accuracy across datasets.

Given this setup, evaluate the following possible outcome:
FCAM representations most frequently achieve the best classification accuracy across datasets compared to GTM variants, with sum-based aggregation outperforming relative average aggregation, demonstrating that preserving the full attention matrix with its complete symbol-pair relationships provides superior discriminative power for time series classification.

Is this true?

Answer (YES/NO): YES